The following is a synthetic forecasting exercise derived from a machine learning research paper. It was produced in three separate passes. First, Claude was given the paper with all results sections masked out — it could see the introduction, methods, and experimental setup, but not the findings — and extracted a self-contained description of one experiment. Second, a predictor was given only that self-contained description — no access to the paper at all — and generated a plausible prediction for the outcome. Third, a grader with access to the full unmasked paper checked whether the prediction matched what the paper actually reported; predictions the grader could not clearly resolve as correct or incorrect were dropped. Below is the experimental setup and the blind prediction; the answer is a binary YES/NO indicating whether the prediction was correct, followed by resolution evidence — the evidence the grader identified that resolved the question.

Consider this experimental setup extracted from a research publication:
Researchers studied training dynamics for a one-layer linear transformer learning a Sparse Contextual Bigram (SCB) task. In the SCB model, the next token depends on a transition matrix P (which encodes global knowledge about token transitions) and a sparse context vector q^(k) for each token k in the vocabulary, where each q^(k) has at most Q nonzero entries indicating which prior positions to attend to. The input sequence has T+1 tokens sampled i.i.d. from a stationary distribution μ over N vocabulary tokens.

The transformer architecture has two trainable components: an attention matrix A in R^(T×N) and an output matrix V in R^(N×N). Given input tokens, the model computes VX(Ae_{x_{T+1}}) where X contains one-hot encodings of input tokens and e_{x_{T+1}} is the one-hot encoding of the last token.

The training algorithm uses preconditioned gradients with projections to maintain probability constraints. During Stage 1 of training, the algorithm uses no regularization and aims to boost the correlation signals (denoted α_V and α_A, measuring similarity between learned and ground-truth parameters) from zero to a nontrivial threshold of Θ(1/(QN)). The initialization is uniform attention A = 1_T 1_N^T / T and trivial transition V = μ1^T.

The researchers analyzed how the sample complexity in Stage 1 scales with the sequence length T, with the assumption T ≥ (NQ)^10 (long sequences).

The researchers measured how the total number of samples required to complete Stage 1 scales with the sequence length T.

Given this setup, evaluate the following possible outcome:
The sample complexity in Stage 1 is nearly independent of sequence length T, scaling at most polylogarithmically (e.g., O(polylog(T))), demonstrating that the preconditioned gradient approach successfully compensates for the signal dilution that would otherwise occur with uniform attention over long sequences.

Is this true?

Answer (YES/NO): NO